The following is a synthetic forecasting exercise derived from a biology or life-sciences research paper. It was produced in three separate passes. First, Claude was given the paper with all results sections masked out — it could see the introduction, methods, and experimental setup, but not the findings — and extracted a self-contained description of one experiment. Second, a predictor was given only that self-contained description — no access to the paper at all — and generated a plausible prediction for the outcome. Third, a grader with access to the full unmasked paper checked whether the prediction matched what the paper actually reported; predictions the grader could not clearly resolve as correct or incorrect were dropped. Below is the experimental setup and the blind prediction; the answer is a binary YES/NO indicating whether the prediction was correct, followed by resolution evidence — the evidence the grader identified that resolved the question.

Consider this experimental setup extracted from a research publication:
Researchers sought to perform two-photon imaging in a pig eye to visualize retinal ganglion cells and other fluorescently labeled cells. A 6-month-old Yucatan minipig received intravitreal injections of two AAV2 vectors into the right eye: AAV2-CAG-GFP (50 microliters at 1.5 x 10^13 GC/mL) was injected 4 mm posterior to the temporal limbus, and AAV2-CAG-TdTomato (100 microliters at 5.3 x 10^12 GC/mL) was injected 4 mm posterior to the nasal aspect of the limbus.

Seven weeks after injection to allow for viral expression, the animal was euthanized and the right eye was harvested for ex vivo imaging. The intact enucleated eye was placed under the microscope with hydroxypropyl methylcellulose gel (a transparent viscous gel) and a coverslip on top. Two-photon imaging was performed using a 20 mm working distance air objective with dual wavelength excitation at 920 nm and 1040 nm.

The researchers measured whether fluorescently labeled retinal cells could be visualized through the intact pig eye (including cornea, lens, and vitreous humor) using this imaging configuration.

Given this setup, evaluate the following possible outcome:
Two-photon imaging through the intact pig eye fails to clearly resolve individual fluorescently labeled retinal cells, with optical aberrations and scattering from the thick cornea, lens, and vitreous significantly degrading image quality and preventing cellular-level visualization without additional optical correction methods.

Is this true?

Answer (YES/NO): NO